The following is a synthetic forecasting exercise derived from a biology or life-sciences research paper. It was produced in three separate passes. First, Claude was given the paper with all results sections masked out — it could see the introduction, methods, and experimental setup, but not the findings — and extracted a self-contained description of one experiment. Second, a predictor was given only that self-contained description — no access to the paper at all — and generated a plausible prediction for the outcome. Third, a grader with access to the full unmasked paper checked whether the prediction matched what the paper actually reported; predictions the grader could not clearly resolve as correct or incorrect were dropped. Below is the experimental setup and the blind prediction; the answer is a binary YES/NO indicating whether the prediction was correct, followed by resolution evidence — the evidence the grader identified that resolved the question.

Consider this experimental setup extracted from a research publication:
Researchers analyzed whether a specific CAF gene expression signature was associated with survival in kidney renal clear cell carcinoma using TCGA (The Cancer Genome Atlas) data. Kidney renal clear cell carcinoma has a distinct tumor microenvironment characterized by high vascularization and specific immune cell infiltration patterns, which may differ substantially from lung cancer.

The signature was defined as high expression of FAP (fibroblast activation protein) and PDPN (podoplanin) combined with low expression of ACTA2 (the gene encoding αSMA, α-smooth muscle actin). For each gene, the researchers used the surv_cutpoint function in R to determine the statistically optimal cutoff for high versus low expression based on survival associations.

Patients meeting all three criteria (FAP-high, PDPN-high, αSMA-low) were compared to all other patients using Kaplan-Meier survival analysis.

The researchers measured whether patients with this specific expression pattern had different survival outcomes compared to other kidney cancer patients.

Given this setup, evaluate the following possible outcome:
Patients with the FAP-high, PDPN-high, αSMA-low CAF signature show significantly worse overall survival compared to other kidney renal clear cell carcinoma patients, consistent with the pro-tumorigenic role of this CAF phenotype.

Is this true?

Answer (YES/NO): YES